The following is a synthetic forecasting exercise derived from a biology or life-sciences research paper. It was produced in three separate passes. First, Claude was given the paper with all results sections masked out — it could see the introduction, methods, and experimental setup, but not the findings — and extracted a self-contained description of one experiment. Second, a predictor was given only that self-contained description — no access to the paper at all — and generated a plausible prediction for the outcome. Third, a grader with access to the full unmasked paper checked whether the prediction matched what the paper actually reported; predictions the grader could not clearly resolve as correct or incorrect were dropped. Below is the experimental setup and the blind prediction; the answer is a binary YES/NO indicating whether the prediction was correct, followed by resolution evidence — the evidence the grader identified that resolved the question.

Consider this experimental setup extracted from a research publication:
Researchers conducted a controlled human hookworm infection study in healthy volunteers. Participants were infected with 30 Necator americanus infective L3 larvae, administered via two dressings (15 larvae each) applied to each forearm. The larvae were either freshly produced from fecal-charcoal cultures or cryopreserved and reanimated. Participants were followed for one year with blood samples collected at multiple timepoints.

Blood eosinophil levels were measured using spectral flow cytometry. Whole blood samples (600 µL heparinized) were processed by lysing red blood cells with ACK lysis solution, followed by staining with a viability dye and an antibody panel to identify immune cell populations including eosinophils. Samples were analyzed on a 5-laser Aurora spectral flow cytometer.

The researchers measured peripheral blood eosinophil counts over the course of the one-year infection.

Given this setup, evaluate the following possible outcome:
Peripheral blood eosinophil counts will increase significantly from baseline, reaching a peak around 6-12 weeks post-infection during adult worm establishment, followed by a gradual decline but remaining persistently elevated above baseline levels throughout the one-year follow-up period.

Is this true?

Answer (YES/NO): NO